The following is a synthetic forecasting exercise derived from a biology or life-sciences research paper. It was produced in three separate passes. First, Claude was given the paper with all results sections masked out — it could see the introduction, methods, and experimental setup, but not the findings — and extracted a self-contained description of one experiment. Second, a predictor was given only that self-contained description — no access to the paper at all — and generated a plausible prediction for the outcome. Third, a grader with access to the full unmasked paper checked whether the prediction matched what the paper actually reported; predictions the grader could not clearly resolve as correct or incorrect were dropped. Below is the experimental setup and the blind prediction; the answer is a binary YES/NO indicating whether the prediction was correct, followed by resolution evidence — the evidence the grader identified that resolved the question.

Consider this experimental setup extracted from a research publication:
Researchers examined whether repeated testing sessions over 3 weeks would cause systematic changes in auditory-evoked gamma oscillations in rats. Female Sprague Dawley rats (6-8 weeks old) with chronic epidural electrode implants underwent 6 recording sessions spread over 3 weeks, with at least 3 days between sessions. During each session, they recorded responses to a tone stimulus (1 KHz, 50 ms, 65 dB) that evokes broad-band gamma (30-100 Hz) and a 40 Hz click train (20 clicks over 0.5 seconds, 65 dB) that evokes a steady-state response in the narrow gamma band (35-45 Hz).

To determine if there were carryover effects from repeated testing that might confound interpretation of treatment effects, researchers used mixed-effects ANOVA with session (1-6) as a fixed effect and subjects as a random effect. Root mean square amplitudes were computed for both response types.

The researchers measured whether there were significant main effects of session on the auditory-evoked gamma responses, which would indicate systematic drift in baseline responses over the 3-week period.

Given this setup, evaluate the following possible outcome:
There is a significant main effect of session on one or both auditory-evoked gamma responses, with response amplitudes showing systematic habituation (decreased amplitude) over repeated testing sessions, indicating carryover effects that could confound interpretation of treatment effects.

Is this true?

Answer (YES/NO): NO